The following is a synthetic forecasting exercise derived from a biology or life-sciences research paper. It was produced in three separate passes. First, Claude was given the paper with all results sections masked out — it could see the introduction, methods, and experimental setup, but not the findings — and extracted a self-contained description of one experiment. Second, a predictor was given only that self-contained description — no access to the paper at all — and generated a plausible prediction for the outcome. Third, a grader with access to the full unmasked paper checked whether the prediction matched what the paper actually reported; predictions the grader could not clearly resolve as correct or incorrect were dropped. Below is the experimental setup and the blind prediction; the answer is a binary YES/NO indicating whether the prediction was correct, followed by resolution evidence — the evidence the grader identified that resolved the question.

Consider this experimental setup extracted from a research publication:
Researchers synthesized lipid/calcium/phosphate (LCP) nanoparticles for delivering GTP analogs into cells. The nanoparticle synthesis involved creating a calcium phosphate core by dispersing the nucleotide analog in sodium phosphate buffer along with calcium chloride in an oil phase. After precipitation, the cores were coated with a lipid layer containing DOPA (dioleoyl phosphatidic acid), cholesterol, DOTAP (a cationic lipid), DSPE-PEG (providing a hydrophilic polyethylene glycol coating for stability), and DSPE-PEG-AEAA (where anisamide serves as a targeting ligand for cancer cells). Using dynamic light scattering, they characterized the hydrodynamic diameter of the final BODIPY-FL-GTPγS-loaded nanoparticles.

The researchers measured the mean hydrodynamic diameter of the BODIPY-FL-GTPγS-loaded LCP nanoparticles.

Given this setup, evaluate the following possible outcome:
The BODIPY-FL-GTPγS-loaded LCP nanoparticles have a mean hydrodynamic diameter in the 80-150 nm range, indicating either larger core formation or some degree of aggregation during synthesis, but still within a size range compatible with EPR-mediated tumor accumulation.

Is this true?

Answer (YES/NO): YES